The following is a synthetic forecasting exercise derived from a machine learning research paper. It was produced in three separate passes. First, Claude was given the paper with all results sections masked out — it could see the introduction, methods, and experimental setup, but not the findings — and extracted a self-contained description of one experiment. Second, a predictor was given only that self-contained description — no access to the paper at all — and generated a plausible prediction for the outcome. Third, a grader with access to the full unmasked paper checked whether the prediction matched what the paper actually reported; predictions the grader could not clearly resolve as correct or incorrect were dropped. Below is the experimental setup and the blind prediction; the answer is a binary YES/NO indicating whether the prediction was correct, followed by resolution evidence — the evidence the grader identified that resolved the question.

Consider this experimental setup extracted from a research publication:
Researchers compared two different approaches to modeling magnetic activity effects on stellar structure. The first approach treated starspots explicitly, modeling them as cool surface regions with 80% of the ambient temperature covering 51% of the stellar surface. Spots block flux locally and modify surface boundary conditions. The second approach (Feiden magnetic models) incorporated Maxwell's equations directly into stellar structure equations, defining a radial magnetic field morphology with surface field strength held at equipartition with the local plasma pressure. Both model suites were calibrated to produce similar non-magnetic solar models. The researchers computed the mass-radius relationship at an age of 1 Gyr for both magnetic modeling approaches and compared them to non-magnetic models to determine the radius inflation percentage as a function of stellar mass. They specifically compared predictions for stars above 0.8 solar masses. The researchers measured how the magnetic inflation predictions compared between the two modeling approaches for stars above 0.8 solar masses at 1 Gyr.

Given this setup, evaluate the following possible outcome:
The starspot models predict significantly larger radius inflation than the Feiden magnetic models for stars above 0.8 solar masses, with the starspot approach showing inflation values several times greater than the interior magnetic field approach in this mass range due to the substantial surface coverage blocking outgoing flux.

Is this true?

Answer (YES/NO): YES